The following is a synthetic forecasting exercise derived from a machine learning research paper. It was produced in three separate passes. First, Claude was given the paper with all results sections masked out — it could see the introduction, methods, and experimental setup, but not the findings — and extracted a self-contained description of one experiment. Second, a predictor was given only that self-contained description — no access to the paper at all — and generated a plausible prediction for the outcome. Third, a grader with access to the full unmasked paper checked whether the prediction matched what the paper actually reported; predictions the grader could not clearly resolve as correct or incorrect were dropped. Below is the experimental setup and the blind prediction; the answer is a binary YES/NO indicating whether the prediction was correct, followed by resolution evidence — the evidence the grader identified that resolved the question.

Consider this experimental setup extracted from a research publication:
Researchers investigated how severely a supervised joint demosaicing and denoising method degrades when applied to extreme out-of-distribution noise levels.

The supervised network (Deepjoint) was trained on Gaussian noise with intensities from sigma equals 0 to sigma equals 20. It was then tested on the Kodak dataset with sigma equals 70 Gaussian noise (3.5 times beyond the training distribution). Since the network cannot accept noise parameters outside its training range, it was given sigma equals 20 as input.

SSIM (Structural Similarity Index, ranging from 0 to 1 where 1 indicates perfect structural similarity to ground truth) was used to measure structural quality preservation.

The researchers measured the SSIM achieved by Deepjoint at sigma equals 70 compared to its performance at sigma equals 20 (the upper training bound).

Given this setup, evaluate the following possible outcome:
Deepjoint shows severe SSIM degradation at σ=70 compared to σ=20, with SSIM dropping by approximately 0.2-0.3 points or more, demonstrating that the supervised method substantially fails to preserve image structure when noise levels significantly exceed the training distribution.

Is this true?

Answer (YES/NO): YES